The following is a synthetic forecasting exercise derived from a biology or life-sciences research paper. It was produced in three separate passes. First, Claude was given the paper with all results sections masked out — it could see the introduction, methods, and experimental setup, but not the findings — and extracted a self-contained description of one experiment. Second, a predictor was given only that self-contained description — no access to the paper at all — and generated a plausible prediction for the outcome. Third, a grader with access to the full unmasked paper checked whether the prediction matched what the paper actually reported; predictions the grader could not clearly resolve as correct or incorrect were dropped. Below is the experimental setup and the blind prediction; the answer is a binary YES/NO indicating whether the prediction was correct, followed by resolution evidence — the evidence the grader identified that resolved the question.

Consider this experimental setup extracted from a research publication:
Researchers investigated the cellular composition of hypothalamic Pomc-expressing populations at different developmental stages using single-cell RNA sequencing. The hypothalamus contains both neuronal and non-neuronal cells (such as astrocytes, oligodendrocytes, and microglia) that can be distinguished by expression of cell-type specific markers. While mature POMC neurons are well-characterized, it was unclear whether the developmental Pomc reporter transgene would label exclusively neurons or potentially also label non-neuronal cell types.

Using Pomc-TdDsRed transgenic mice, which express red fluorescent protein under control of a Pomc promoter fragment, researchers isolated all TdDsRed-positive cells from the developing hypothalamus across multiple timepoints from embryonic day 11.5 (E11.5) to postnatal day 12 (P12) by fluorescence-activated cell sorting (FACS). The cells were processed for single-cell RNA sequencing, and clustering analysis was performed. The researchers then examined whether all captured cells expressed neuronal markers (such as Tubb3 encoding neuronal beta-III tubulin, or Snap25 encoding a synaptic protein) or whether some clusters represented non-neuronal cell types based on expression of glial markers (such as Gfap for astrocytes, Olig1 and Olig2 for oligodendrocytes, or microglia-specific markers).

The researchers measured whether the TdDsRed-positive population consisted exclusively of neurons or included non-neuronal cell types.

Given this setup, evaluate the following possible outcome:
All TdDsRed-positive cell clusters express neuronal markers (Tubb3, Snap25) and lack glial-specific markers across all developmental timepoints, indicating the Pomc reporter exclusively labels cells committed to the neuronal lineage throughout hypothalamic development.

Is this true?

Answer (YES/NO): NO